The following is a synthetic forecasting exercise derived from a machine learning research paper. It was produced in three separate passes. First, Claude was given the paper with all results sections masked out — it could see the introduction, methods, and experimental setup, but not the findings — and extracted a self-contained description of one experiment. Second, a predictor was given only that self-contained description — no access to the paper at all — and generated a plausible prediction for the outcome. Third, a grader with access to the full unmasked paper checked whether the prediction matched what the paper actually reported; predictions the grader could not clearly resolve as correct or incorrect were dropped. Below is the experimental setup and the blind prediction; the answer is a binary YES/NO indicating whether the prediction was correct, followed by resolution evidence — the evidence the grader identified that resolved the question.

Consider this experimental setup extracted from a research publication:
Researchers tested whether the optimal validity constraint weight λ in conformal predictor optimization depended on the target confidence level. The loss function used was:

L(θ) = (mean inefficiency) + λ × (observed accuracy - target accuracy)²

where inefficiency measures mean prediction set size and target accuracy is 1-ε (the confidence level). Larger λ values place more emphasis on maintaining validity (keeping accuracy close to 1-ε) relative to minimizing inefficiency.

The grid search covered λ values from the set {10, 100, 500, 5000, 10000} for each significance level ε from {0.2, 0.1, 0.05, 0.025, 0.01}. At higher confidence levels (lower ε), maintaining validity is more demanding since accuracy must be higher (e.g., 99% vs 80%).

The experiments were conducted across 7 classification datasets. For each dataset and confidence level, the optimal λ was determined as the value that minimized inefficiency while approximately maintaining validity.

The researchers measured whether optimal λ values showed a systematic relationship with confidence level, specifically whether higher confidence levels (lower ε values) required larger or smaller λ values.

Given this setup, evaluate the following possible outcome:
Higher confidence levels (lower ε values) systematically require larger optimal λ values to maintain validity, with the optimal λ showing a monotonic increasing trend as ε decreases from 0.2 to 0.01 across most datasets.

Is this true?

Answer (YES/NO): YES